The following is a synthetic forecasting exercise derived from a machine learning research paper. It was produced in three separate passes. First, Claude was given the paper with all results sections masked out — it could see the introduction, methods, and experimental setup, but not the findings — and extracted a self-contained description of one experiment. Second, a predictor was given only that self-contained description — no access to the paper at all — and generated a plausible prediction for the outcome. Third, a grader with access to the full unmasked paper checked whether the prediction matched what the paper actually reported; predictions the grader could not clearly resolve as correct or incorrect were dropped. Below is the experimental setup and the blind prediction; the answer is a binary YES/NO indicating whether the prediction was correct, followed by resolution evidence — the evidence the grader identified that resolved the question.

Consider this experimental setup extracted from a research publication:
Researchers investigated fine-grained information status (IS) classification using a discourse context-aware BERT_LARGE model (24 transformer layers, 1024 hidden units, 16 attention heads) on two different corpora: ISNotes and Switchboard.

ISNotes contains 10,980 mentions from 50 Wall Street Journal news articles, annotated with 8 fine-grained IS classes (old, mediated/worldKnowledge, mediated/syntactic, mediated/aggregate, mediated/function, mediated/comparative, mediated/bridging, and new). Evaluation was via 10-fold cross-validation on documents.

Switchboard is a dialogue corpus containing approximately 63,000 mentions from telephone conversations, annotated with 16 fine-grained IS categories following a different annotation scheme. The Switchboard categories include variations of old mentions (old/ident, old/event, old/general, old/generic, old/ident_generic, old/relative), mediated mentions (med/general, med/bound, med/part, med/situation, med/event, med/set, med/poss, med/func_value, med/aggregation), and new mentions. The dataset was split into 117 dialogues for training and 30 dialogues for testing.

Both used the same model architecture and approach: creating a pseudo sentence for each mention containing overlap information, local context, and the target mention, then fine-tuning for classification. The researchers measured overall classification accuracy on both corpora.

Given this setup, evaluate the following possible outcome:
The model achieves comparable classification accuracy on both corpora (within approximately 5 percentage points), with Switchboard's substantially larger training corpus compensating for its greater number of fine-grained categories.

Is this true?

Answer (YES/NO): YES